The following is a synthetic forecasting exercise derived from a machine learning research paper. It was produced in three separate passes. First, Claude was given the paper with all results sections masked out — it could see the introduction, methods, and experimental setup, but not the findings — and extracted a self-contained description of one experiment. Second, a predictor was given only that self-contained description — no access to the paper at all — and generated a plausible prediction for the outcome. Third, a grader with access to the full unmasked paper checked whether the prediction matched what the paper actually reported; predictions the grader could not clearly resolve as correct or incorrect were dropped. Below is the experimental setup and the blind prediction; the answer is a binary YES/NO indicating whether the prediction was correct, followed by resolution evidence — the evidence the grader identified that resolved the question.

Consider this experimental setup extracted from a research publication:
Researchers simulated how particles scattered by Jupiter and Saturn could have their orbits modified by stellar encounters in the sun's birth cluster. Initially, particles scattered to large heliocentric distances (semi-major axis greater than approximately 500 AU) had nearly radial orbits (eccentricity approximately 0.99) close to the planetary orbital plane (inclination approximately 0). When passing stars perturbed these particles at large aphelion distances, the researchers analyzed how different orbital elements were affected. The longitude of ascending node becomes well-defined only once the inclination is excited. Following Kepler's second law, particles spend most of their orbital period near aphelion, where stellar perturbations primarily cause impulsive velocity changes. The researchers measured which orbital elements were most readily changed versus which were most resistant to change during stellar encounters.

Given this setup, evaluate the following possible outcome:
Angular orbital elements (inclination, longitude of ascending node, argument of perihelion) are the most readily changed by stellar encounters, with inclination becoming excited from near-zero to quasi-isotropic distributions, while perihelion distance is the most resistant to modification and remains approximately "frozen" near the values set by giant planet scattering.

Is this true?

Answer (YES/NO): NO